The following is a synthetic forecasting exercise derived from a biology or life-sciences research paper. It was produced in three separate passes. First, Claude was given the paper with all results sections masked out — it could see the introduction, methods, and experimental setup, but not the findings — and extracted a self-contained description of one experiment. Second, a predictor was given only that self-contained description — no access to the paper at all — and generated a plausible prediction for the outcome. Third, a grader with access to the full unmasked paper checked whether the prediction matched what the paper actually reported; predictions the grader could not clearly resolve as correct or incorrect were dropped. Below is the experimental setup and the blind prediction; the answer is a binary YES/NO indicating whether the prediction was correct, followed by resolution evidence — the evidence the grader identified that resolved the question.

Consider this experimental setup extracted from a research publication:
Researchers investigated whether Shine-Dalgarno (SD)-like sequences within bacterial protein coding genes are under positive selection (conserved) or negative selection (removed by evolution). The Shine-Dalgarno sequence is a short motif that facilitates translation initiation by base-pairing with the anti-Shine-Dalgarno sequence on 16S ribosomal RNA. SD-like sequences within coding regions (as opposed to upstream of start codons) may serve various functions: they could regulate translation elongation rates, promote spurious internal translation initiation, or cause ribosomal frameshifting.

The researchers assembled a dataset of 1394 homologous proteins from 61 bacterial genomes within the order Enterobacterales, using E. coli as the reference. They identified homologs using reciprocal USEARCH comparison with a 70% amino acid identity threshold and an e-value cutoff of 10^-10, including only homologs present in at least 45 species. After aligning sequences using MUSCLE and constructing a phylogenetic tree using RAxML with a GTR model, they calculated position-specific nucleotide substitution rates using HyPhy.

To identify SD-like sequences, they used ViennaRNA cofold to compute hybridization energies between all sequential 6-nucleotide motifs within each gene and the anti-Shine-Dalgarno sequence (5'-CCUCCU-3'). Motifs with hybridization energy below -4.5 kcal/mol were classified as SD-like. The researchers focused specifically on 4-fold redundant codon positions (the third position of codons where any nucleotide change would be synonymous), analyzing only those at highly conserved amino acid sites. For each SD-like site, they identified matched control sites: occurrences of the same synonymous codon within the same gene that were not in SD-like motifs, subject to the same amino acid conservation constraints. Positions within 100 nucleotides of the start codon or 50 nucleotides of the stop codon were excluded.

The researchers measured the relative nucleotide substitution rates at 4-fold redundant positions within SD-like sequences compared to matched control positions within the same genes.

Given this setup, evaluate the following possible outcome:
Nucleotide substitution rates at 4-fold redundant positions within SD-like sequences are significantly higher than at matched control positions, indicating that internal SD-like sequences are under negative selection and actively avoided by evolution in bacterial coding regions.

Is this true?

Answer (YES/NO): YES